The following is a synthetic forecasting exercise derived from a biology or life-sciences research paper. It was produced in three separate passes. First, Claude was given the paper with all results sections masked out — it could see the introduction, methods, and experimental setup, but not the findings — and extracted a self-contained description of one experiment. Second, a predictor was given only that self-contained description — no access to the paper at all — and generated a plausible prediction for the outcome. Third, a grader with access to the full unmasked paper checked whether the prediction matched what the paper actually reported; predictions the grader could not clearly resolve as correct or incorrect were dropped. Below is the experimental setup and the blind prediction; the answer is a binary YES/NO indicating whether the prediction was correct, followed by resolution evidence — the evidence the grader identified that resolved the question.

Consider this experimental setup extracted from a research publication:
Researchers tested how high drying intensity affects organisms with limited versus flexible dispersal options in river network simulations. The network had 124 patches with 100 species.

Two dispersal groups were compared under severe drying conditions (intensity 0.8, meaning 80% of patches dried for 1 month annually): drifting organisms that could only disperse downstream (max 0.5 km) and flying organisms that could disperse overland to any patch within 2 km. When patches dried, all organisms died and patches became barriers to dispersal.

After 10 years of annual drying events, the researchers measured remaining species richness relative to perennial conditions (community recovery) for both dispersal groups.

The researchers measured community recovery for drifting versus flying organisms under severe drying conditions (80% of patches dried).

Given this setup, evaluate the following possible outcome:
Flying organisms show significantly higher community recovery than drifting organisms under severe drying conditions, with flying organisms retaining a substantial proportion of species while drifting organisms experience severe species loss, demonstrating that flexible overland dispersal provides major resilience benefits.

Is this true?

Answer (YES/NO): YES